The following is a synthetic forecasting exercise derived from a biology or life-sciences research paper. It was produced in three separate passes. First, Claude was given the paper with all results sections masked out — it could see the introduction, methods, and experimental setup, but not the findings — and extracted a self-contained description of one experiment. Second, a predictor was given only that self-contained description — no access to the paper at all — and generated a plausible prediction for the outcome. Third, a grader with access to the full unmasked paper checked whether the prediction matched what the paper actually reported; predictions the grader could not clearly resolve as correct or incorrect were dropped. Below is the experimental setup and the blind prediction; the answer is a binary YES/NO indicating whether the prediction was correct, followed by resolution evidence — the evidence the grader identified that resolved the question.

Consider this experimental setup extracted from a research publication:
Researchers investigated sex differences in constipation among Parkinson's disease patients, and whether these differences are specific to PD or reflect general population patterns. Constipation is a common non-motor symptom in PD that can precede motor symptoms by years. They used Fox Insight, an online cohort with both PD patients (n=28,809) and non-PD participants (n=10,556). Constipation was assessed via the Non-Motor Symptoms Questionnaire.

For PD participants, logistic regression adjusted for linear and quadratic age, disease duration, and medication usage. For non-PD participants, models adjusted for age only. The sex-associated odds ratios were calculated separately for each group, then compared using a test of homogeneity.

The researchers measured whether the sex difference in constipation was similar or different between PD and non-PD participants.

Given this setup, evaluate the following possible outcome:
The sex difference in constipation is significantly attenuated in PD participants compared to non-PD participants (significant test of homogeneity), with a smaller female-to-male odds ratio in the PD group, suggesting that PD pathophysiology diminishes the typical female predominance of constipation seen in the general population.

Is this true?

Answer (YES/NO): NO